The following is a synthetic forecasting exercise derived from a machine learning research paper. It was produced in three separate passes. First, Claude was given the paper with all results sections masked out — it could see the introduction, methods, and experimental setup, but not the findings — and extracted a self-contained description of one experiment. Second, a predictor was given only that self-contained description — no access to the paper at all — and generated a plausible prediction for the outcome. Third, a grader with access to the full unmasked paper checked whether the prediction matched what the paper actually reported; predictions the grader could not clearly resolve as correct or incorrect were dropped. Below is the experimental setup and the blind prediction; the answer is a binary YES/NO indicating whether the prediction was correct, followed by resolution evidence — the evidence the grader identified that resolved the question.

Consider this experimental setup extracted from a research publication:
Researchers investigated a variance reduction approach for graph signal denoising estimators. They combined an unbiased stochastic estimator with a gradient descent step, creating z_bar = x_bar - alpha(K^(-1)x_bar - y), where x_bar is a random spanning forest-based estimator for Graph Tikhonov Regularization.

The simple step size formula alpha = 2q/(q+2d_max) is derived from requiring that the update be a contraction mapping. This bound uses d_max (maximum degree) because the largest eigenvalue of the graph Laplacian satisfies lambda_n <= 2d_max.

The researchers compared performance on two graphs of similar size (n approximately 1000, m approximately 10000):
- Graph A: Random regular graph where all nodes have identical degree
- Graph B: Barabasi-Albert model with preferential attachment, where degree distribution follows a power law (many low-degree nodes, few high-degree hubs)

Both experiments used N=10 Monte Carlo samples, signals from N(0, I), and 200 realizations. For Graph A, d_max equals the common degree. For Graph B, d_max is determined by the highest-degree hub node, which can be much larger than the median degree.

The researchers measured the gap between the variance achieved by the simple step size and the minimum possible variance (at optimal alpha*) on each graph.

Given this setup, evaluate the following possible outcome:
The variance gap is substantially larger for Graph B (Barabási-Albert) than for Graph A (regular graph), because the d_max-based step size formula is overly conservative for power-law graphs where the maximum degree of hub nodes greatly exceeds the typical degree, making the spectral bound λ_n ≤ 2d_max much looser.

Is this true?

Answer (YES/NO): YES